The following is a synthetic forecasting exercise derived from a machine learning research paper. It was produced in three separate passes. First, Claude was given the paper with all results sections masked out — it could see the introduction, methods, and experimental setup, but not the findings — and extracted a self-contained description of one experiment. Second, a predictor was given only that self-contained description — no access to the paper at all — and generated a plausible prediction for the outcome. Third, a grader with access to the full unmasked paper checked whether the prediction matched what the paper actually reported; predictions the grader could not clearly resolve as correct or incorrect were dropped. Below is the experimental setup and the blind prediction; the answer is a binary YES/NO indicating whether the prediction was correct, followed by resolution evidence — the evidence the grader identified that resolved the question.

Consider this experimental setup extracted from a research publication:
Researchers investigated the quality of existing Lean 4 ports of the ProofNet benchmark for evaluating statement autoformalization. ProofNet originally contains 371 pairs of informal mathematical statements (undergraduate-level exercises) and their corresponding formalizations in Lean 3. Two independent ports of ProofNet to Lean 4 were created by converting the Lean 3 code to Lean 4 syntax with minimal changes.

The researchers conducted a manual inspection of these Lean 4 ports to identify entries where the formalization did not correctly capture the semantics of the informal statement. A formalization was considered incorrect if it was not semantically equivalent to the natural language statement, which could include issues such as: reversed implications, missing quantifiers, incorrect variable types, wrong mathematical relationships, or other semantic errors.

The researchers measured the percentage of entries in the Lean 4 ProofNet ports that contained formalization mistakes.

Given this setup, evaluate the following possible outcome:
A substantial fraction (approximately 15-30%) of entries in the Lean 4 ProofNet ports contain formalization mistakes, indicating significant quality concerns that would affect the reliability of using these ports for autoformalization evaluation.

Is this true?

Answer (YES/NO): NO